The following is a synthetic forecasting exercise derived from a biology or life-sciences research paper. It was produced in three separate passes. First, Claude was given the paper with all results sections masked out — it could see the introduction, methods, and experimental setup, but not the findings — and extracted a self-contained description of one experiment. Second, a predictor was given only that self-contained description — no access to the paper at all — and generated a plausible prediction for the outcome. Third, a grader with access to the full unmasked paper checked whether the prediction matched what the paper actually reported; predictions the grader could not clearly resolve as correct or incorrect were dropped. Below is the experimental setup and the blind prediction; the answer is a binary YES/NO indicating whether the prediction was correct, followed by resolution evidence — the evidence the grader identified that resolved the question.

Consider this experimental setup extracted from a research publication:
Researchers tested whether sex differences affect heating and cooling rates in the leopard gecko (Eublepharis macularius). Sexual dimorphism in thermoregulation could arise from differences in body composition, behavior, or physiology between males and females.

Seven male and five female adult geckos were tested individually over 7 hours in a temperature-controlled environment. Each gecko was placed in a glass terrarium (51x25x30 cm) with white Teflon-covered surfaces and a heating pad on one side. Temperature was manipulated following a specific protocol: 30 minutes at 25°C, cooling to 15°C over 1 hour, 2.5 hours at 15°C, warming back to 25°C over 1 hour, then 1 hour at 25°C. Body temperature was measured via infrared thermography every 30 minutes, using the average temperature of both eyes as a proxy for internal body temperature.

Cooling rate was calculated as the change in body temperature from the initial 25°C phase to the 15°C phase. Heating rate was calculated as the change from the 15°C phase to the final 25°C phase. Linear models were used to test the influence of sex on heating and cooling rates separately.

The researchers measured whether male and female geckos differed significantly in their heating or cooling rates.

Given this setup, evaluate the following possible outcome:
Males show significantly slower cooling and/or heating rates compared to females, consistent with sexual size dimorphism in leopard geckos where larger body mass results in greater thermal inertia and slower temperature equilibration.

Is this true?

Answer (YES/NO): NO